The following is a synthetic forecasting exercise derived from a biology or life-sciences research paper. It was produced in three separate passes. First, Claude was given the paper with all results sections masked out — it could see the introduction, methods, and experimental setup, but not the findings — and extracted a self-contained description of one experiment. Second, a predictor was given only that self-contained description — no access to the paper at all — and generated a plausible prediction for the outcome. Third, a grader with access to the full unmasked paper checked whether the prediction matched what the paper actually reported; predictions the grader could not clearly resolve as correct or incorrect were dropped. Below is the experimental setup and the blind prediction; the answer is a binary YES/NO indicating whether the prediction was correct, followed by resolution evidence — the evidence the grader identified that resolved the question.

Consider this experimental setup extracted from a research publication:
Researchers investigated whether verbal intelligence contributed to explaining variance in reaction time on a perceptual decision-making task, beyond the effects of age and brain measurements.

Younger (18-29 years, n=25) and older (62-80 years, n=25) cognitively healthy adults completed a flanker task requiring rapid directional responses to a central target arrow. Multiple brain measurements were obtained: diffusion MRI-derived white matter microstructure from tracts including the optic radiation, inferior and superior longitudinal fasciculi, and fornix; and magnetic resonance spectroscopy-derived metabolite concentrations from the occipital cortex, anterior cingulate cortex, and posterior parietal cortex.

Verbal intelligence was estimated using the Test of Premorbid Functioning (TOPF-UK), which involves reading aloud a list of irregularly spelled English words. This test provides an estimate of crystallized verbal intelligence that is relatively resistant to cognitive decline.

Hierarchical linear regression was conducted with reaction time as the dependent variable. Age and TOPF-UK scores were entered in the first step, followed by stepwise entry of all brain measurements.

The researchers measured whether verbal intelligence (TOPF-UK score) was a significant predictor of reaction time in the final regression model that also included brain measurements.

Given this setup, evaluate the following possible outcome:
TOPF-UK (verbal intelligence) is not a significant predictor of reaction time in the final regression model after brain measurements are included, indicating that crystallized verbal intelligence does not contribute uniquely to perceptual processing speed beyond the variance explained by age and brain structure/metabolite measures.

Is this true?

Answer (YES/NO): NO